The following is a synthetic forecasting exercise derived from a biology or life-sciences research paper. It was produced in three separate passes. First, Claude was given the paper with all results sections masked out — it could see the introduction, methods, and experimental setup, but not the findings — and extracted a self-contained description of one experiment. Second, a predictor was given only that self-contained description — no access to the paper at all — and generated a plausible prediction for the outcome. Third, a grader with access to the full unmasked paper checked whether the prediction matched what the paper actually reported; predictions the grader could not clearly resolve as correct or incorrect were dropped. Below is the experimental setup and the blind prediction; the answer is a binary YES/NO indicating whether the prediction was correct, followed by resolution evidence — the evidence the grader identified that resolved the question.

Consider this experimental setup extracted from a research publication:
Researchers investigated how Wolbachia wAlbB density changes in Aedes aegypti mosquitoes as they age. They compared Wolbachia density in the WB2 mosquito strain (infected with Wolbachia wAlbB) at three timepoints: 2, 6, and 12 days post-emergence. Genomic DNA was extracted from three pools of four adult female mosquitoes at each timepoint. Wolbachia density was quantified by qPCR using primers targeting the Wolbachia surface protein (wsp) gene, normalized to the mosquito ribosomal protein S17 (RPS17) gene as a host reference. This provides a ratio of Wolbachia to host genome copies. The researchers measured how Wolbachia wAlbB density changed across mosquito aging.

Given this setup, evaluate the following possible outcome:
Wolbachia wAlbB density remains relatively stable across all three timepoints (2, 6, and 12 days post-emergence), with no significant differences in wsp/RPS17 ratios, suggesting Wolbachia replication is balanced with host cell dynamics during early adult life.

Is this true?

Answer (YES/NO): YES